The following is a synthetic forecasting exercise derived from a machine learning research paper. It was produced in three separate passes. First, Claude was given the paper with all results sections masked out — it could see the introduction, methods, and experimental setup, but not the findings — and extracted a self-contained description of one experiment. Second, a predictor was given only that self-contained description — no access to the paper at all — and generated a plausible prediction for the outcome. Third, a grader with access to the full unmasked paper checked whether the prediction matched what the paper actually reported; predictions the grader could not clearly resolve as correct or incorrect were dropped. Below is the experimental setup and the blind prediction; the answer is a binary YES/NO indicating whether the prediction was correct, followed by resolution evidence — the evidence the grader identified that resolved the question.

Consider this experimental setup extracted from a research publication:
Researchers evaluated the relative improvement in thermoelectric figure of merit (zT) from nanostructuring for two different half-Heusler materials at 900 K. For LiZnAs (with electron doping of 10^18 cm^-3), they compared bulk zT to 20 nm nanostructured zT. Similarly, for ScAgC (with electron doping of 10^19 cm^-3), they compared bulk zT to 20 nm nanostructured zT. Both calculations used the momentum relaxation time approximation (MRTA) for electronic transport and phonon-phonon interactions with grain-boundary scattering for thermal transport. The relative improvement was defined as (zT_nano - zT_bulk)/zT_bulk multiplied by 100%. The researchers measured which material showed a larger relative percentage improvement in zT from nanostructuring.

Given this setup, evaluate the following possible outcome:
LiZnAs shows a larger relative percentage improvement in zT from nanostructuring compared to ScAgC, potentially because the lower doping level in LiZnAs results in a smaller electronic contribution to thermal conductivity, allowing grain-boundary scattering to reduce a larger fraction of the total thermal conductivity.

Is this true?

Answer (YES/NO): YES